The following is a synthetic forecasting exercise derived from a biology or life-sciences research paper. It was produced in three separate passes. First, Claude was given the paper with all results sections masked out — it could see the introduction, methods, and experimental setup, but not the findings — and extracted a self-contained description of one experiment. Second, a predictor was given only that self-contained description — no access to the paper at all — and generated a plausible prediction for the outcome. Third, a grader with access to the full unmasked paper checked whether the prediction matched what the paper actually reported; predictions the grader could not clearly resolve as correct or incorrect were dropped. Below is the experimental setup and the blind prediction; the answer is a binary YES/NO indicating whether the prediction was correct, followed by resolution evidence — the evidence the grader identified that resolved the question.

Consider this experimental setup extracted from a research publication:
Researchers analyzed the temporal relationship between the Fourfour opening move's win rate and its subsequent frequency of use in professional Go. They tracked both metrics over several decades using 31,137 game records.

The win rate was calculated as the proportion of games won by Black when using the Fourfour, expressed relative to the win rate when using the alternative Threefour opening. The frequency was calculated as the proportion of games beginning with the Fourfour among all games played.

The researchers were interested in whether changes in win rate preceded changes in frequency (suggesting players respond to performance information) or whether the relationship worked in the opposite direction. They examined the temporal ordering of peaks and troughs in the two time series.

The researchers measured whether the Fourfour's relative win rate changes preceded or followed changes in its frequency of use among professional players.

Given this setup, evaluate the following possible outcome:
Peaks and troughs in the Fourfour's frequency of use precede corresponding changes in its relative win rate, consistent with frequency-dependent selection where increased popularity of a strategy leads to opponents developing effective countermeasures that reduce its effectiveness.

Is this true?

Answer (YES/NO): NO